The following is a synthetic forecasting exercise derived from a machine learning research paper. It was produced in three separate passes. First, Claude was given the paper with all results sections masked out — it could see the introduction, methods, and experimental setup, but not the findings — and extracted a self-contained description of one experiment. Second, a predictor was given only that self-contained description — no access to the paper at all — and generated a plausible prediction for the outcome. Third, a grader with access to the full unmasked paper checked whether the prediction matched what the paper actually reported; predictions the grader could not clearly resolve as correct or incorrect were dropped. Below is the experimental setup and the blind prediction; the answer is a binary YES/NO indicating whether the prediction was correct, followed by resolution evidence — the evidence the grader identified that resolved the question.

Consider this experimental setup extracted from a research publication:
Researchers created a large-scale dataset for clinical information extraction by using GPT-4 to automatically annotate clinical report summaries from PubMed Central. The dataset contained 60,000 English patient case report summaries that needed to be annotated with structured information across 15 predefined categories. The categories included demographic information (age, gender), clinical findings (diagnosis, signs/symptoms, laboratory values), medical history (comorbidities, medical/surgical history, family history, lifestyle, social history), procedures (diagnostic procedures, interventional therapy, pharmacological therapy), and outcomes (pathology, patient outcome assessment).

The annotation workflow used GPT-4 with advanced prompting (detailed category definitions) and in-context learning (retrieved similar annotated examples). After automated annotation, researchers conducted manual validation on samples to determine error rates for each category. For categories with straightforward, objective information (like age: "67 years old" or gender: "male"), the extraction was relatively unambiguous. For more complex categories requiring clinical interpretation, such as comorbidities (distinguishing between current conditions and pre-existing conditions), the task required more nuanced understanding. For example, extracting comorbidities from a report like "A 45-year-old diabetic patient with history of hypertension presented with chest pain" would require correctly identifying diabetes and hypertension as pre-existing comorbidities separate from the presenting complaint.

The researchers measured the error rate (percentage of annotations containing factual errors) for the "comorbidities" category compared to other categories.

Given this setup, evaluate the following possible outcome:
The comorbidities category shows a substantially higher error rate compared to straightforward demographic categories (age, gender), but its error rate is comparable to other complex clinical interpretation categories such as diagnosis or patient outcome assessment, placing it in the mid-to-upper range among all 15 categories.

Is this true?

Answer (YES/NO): NO